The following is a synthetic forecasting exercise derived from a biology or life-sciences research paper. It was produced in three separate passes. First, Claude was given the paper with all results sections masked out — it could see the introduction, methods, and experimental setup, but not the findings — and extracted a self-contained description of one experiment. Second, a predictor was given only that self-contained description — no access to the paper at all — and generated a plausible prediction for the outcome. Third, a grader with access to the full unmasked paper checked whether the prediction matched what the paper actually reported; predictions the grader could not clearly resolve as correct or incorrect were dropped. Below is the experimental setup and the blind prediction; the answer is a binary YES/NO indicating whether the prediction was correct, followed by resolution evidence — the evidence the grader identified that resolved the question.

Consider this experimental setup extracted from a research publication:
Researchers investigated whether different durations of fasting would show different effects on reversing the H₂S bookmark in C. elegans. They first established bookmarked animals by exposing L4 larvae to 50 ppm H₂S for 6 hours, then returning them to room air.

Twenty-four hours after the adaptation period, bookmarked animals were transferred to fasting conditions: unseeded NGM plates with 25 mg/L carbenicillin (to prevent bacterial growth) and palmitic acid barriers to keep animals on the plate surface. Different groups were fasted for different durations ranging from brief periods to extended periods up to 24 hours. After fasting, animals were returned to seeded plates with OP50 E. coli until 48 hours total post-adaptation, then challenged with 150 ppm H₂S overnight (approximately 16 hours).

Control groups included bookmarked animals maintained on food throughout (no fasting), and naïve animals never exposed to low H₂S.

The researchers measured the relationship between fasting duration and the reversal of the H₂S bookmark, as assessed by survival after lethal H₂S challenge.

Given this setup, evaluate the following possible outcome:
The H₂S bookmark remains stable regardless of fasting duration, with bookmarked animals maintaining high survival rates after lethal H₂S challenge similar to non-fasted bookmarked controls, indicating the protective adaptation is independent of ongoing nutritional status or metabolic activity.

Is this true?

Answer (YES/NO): NO